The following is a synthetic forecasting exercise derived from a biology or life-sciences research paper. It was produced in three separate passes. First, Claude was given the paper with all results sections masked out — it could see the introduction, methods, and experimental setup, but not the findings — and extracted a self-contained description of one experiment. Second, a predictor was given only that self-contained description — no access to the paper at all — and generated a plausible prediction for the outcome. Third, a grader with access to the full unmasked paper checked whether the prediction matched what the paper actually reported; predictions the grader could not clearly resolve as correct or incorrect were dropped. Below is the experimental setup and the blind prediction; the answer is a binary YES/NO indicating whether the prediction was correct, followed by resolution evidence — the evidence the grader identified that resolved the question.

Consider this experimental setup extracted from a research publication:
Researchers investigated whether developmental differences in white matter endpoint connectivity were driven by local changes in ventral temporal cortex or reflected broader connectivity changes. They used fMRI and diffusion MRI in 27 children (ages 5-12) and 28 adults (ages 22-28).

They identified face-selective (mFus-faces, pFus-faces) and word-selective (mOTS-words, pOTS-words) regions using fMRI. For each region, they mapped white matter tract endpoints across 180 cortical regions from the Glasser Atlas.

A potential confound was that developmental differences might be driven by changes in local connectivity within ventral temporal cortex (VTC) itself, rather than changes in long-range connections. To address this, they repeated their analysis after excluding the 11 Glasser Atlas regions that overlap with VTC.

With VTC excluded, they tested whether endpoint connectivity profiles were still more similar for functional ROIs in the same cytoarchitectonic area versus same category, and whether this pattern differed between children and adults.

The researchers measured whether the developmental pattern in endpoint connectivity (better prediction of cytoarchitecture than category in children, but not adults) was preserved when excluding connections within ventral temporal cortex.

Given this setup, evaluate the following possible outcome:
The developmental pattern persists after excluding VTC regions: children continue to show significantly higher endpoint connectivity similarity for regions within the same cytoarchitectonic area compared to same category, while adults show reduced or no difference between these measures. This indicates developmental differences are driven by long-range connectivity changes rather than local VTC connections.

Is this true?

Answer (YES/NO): YES